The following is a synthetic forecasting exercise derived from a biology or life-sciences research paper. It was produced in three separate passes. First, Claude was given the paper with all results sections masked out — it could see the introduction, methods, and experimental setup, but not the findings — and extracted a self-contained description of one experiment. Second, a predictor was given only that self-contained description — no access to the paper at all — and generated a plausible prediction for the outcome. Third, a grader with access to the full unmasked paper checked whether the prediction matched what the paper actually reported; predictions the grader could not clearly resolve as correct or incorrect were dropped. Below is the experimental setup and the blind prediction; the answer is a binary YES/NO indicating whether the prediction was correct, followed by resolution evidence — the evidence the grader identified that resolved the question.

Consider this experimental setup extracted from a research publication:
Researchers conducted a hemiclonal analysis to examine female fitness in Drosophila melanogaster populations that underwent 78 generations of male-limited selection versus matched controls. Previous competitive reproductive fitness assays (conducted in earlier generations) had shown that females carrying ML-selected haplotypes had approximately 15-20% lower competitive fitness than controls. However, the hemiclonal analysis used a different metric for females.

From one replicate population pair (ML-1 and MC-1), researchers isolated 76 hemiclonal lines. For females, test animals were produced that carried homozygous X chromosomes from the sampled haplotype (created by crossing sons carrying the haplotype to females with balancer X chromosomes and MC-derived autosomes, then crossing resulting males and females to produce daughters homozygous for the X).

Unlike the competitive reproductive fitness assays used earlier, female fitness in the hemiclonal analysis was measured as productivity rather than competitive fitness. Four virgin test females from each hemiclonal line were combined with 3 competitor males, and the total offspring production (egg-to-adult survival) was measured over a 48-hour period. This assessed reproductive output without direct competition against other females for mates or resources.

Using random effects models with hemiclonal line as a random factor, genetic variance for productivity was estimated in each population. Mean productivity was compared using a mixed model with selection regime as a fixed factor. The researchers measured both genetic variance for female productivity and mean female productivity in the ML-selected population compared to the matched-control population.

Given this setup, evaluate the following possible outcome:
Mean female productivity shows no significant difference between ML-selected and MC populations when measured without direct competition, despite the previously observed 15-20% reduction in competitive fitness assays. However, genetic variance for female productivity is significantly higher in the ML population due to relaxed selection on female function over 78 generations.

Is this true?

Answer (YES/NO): NO